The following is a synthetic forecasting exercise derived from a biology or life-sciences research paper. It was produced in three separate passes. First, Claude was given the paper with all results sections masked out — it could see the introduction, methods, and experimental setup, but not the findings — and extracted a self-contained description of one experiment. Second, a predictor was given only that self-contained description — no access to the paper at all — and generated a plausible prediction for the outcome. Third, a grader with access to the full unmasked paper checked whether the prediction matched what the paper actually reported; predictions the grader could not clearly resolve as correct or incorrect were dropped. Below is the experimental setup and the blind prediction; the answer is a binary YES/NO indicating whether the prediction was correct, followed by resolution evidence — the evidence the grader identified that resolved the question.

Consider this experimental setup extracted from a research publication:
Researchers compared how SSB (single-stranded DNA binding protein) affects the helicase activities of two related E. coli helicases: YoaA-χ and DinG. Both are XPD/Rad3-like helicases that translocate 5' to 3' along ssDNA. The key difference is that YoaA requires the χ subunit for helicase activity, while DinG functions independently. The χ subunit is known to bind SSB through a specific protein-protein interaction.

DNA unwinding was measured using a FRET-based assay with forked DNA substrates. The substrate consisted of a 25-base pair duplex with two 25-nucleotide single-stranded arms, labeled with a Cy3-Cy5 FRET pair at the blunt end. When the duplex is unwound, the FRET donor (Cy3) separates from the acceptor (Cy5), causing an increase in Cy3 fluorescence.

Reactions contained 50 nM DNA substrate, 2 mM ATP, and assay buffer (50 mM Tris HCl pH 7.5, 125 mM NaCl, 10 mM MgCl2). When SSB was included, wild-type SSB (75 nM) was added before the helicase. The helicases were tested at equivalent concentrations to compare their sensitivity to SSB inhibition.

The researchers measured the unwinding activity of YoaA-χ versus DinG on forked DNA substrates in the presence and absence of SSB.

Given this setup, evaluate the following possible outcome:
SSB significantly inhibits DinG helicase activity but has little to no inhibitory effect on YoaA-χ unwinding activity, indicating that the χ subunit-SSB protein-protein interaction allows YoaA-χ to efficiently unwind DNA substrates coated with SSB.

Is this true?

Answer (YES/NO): NO